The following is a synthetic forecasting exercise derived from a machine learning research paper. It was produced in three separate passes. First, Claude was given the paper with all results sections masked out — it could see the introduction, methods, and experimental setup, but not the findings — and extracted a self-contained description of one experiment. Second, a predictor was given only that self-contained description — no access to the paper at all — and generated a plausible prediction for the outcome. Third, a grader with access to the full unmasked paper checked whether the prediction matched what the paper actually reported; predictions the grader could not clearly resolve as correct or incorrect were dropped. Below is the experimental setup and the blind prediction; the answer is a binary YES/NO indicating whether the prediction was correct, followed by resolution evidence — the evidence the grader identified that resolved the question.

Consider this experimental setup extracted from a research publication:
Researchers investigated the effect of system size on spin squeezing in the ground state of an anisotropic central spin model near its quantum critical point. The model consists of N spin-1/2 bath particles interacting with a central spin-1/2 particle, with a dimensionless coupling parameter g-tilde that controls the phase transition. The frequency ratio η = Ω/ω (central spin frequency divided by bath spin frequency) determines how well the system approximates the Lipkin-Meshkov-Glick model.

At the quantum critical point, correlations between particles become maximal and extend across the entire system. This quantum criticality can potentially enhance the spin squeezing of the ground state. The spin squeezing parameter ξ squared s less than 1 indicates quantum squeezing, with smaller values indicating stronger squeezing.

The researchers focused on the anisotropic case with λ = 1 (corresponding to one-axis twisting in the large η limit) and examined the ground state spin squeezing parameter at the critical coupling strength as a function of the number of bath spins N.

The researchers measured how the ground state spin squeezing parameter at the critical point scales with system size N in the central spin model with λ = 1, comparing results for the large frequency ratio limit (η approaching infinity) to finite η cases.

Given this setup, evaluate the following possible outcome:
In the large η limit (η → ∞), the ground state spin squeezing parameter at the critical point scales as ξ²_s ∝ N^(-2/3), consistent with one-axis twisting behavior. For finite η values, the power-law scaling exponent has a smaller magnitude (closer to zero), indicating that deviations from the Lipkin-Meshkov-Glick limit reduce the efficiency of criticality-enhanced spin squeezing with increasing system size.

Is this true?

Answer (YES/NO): NO